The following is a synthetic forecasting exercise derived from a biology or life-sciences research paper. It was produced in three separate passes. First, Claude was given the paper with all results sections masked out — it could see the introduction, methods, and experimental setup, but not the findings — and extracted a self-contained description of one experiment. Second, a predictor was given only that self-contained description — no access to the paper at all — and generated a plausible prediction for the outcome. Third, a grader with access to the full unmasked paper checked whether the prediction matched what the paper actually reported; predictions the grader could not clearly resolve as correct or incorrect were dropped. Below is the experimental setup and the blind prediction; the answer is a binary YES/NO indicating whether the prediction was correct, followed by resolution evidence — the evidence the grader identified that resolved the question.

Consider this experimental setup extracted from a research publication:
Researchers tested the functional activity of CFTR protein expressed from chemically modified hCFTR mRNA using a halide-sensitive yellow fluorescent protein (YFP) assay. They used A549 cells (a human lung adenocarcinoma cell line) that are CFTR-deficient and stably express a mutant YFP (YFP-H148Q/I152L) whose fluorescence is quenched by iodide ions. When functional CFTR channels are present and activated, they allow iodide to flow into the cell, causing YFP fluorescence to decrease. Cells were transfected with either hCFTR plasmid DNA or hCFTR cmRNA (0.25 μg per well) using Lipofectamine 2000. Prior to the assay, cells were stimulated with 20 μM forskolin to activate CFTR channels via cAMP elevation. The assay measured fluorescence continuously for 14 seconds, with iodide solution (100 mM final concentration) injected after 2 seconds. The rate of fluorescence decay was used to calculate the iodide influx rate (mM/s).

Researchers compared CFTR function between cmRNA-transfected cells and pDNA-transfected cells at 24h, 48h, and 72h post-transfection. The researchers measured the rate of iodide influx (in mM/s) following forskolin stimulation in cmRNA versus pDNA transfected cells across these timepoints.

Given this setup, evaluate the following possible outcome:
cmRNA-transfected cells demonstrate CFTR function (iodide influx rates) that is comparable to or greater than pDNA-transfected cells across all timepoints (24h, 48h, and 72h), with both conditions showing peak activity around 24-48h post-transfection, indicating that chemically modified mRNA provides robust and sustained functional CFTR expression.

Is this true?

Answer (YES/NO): NO